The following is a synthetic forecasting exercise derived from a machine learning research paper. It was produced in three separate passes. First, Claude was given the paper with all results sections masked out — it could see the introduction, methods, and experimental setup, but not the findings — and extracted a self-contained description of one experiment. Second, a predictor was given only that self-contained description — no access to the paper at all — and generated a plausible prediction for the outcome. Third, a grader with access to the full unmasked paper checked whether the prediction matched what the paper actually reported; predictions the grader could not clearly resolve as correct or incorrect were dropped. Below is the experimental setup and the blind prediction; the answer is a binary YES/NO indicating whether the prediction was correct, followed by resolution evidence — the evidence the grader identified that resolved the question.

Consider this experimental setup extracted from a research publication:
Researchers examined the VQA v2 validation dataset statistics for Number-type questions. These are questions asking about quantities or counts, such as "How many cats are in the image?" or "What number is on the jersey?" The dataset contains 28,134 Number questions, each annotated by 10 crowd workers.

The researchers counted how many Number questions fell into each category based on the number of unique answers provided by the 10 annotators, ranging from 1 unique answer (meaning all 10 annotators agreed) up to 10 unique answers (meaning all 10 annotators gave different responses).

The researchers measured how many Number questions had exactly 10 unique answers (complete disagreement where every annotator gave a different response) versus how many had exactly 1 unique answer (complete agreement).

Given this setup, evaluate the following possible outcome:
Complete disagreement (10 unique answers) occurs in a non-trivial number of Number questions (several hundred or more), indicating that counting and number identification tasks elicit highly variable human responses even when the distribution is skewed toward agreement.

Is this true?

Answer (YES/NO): NO